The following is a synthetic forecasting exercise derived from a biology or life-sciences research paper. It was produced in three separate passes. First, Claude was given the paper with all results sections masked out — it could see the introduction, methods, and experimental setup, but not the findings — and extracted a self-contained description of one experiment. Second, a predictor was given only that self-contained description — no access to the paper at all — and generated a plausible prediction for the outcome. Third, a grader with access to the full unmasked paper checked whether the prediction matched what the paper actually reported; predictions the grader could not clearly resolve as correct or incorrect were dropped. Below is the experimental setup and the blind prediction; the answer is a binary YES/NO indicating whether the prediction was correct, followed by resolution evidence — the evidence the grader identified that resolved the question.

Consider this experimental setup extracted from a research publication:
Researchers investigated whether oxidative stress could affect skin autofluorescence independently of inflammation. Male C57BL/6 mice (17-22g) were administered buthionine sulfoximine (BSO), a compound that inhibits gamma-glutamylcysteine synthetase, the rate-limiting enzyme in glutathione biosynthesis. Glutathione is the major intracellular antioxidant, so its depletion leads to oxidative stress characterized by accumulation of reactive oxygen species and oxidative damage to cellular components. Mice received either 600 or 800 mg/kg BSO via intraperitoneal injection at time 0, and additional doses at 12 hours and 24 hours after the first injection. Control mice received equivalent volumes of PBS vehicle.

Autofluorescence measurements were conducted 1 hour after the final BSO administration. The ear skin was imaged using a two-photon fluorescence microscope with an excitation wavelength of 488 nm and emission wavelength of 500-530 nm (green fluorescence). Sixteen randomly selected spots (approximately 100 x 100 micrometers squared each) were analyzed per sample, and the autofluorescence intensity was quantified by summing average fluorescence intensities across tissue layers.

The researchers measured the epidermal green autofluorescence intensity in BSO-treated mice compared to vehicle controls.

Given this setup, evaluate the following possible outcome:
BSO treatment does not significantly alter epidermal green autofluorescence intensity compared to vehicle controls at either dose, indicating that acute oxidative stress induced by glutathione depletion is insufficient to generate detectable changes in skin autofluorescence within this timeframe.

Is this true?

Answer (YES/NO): NO